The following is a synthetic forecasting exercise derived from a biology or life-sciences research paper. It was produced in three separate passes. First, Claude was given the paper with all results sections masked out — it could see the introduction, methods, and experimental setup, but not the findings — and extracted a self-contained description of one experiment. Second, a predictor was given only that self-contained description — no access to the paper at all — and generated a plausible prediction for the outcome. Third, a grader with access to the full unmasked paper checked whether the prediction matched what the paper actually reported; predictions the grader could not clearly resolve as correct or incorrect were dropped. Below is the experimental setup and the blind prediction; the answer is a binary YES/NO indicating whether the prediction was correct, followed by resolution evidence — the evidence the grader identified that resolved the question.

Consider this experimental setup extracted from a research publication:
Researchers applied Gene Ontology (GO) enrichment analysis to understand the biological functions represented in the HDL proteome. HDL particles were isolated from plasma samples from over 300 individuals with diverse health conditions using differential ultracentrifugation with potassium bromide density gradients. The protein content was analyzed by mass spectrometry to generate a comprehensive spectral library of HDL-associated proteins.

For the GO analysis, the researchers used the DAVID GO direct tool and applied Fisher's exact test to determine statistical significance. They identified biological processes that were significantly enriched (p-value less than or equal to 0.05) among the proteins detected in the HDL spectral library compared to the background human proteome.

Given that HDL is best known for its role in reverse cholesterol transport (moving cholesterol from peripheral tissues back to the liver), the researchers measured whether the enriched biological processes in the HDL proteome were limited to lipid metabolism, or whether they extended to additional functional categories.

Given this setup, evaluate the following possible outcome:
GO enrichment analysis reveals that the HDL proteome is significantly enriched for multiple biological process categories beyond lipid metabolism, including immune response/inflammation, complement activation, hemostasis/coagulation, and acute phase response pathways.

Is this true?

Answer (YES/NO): NO